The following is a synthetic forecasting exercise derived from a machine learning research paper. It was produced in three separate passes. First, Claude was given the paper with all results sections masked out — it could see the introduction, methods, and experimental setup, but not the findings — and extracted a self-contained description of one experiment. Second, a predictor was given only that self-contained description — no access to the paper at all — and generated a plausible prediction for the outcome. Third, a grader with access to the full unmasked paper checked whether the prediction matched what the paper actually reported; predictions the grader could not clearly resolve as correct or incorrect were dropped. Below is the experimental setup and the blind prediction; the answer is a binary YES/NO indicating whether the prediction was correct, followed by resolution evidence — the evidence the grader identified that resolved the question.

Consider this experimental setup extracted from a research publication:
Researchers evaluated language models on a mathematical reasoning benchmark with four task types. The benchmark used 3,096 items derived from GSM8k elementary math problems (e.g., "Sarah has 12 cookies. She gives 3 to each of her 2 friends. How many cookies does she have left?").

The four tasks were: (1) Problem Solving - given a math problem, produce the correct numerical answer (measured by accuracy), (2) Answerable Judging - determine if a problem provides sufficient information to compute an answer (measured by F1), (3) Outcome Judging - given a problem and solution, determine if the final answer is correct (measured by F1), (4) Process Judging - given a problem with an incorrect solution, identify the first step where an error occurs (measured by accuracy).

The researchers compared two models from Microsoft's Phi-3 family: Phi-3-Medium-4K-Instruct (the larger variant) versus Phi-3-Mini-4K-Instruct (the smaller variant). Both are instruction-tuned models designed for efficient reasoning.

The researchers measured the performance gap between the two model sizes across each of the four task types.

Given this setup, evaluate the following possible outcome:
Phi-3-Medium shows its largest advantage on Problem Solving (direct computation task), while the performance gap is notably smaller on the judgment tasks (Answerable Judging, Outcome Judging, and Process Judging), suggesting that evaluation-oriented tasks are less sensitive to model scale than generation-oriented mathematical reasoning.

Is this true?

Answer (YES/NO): YES